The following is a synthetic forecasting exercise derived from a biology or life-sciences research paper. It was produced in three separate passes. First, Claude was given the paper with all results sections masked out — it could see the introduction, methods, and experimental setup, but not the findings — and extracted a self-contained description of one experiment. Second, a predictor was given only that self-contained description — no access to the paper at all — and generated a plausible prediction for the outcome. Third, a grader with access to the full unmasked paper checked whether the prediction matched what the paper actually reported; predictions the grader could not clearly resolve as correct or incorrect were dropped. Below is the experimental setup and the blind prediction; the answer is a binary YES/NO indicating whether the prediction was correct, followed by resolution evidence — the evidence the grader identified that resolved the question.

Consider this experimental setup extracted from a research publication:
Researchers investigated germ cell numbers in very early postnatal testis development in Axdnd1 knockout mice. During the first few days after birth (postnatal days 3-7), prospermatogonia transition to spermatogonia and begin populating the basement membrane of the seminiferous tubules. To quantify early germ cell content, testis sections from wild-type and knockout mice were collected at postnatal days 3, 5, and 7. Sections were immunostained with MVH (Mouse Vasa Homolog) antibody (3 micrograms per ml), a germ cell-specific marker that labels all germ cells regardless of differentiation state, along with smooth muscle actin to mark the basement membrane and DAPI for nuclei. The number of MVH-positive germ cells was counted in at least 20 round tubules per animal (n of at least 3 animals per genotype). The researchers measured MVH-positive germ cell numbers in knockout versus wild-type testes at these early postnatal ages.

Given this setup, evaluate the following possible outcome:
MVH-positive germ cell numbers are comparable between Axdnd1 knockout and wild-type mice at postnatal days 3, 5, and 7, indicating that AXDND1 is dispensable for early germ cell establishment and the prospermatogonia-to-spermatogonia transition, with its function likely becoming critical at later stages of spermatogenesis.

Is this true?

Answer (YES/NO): NO